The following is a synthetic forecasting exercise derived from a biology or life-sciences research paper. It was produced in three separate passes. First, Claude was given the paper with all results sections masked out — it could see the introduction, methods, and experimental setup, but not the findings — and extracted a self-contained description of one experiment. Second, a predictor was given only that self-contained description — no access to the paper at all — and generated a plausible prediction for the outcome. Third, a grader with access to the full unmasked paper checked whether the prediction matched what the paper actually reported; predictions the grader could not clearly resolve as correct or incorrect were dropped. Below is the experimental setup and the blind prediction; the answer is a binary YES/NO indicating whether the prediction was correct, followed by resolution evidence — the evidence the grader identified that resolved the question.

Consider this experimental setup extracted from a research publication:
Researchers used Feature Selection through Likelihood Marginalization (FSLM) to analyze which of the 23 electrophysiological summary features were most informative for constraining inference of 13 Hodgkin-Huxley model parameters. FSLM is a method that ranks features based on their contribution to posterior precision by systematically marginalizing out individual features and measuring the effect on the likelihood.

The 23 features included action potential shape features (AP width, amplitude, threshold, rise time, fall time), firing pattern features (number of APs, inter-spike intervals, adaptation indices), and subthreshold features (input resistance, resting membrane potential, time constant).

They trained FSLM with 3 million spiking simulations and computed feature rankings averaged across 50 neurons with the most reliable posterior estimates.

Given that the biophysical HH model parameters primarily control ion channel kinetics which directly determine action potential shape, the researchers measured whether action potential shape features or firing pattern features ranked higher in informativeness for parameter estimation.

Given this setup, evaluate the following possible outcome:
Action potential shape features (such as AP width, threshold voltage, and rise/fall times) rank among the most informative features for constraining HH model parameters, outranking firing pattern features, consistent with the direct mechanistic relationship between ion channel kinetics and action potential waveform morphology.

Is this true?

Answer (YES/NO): NO